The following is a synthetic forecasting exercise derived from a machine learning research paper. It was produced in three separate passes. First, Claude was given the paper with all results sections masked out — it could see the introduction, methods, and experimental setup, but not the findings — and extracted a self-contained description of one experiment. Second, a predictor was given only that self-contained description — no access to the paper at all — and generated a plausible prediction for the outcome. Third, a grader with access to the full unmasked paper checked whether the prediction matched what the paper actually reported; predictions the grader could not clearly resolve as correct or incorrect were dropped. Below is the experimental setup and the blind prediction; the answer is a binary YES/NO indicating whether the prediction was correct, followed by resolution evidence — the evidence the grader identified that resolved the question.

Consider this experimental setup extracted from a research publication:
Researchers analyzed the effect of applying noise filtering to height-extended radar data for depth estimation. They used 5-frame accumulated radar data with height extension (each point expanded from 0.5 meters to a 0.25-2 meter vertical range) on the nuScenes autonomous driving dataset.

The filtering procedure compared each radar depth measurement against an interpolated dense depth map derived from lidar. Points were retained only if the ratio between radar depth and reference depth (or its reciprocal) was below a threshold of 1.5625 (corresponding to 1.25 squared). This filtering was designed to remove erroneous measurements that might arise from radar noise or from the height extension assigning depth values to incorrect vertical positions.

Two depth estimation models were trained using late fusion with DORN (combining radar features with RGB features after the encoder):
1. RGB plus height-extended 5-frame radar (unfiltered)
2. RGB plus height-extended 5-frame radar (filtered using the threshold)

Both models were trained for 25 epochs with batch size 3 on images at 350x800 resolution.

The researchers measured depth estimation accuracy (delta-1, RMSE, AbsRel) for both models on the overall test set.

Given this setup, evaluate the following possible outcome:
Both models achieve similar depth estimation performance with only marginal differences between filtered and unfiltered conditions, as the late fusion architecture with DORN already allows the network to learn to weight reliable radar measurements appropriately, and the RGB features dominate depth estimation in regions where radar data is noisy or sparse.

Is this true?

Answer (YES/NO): NO